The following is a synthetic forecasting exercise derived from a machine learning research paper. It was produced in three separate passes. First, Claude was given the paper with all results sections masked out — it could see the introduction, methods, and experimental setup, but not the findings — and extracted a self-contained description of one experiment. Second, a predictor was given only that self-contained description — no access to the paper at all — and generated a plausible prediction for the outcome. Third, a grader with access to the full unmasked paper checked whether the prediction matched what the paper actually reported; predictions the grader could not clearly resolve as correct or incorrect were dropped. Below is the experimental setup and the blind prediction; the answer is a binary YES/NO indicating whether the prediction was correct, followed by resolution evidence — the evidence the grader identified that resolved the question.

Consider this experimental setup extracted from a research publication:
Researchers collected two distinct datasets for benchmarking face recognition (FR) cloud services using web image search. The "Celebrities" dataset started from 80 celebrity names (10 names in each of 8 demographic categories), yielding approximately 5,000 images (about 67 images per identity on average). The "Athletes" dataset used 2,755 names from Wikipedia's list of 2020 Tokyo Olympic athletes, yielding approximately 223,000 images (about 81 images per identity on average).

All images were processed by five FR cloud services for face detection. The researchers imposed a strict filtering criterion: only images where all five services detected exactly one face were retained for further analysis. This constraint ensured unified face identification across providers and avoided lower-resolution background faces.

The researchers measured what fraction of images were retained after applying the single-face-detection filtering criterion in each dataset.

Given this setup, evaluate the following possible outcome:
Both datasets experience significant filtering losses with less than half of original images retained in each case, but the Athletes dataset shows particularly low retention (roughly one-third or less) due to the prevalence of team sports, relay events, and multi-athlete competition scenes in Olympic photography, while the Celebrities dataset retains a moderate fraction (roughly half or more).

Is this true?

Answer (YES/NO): NO